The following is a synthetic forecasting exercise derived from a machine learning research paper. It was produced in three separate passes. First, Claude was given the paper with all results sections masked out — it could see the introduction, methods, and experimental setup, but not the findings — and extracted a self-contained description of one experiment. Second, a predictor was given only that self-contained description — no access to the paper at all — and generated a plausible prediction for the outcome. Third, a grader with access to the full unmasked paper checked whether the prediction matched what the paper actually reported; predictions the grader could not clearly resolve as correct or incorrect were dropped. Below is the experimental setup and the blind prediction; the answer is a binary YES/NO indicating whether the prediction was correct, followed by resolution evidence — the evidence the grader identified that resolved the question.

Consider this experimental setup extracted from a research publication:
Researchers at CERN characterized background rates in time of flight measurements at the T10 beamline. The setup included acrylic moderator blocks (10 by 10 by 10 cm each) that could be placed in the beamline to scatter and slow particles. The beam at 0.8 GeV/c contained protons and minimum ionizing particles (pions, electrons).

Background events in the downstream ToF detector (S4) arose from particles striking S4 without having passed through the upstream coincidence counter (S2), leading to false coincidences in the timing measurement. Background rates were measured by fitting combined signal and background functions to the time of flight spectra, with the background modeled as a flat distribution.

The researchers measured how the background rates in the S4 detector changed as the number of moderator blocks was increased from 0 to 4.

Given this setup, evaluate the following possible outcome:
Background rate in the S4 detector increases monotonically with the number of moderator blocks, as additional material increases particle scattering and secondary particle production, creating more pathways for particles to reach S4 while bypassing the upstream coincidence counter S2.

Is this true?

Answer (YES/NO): NO